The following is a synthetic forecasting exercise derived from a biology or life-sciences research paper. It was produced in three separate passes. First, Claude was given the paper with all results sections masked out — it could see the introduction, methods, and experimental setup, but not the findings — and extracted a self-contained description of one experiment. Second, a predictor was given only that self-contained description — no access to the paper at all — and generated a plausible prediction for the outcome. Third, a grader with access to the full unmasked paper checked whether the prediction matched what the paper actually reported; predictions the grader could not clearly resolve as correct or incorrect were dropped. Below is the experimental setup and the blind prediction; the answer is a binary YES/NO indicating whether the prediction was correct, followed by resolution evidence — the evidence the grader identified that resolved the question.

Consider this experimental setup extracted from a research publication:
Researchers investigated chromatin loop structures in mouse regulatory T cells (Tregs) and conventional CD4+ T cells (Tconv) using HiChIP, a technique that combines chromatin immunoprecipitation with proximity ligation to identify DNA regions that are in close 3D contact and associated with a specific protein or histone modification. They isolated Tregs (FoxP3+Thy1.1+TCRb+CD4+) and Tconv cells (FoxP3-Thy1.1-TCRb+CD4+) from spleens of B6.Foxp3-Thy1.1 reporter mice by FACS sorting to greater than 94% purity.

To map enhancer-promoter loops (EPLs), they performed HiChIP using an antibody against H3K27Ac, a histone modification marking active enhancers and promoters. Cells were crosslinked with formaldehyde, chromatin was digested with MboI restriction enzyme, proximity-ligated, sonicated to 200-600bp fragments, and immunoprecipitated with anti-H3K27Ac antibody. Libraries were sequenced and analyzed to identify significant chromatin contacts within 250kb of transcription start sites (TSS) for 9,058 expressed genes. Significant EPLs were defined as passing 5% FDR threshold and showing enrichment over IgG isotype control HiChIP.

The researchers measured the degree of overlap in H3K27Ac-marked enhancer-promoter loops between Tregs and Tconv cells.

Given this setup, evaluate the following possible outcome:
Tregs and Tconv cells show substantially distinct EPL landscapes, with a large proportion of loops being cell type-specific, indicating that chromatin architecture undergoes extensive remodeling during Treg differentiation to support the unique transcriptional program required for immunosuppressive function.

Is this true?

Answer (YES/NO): NO